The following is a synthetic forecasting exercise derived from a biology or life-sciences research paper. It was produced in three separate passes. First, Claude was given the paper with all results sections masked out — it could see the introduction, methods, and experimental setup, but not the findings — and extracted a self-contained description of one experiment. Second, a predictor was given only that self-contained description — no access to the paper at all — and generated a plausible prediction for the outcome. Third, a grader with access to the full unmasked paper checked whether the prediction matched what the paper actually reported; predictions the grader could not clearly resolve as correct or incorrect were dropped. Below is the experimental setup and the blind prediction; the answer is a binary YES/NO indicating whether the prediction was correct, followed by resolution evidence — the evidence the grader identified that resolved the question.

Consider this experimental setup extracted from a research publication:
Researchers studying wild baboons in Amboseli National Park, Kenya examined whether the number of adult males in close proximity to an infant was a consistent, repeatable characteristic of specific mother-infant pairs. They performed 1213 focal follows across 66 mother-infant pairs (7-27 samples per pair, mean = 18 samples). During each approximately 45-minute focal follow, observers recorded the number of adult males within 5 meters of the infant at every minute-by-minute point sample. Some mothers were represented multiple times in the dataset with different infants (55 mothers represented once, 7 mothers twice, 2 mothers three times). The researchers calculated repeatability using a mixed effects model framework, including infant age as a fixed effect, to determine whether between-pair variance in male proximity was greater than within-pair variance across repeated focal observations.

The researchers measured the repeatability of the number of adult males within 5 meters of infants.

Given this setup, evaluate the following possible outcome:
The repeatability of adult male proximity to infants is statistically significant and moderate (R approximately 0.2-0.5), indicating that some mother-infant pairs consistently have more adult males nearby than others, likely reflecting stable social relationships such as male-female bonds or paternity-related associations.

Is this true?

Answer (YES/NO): NO